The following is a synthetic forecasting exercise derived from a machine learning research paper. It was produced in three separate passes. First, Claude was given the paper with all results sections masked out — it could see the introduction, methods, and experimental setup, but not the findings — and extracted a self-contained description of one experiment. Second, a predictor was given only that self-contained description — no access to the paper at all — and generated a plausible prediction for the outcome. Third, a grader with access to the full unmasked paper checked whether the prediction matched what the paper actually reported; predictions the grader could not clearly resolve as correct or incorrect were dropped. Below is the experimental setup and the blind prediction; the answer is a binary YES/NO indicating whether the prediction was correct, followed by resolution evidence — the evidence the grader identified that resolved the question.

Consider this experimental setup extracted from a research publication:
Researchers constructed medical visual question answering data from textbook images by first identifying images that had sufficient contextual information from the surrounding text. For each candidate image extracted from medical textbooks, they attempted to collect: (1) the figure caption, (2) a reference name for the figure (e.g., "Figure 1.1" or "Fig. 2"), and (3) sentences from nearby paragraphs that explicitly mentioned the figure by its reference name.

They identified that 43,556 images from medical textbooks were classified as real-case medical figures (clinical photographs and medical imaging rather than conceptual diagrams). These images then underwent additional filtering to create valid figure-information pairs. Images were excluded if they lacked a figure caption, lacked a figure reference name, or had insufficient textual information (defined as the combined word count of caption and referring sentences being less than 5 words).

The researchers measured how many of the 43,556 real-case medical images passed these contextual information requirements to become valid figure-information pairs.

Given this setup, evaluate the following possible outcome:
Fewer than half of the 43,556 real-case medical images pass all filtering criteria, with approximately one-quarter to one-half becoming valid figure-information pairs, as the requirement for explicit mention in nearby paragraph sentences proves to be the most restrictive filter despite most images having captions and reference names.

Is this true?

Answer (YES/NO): NO